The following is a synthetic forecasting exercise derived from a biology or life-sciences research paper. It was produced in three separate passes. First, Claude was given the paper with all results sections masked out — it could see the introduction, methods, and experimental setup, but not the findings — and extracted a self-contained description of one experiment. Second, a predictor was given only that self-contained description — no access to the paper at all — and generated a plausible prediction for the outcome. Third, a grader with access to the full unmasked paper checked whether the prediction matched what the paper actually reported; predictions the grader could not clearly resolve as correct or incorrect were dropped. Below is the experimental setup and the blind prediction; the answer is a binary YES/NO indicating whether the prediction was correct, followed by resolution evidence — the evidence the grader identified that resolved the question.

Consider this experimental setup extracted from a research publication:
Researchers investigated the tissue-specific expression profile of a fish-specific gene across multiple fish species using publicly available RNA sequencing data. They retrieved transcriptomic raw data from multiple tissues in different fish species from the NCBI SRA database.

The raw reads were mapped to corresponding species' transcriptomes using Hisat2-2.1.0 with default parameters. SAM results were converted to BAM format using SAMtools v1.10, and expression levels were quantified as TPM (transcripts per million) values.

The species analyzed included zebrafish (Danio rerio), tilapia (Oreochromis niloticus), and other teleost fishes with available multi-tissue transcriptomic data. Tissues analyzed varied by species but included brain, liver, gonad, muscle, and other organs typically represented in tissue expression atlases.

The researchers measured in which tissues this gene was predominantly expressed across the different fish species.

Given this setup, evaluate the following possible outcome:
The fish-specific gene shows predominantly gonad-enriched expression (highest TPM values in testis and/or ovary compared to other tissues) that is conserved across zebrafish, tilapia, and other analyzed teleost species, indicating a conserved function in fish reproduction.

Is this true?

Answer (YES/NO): NO